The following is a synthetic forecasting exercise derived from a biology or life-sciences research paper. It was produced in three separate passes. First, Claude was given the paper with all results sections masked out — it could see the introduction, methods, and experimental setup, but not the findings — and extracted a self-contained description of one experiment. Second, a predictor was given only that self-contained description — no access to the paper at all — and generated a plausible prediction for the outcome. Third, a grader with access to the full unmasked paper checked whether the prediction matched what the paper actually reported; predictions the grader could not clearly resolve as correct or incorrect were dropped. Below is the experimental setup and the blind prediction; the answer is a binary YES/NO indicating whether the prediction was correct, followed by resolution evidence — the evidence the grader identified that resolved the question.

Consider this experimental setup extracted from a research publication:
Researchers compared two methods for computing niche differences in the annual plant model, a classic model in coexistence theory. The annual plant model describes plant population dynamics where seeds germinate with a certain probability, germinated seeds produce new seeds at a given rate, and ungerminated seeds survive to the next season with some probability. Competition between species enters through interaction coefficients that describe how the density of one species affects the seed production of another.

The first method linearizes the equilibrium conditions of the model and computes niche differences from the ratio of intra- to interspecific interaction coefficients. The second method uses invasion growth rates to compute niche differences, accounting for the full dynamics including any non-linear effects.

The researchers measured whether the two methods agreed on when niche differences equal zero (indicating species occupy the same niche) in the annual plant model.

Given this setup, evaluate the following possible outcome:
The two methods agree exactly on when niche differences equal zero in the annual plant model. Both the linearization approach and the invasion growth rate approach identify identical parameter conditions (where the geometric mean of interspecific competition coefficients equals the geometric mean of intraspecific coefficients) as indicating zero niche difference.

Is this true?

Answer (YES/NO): YES